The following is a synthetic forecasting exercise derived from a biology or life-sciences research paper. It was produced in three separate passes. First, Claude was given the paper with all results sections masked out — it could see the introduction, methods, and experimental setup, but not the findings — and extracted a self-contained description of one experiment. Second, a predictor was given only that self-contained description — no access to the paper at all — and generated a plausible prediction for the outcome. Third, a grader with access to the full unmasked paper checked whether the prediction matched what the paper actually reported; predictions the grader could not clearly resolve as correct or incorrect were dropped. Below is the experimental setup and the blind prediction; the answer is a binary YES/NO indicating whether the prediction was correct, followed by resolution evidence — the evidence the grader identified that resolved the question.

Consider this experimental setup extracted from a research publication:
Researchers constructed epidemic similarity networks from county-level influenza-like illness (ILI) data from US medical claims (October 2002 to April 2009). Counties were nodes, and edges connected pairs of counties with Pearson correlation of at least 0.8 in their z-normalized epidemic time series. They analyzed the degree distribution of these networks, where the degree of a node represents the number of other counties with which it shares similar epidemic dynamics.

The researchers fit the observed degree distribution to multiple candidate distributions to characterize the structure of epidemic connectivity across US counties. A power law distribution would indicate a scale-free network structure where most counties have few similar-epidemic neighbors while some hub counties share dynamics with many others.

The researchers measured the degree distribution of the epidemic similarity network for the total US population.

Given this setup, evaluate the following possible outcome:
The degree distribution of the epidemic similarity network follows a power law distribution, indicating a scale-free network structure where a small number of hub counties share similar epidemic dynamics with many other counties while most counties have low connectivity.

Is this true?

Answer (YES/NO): YES